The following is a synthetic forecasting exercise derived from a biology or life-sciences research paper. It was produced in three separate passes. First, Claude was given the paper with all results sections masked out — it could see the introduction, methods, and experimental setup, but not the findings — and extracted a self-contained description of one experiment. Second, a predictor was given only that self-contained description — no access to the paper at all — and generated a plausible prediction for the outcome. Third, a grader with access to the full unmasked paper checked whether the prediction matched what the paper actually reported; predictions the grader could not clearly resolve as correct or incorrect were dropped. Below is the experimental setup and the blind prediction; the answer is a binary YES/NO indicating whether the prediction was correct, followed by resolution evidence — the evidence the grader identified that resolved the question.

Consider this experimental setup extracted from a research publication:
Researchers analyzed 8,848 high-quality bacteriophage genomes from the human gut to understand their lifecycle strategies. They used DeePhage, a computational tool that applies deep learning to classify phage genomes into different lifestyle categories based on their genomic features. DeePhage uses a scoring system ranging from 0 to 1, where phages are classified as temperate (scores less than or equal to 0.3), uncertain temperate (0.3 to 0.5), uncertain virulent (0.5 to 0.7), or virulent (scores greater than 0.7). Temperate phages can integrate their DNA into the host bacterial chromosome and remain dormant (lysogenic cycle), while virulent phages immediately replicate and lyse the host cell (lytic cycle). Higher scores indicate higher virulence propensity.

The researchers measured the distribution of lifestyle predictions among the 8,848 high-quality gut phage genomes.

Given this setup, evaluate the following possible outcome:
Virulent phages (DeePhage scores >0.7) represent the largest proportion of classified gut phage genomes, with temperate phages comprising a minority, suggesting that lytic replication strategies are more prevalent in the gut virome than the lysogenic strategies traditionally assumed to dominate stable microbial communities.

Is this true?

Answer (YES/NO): NO